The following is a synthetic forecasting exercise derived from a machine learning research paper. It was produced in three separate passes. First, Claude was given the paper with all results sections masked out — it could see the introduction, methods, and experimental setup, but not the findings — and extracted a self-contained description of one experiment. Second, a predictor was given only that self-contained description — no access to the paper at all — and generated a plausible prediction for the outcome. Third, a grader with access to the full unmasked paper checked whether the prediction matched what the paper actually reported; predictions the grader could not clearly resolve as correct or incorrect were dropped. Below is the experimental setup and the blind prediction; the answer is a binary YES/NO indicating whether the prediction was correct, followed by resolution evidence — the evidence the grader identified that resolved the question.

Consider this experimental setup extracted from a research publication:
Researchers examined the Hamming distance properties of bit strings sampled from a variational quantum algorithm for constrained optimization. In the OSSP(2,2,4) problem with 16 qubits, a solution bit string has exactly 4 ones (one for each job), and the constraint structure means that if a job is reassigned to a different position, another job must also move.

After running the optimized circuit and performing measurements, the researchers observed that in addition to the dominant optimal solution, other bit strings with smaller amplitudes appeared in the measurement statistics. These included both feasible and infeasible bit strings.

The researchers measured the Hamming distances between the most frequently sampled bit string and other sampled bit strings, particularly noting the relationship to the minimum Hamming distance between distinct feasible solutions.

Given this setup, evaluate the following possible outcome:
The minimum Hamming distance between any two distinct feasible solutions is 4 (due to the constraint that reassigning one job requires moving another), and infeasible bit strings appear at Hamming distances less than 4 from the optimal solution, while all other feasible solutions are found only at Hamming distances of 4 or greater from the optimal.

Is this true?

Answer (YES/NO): YES